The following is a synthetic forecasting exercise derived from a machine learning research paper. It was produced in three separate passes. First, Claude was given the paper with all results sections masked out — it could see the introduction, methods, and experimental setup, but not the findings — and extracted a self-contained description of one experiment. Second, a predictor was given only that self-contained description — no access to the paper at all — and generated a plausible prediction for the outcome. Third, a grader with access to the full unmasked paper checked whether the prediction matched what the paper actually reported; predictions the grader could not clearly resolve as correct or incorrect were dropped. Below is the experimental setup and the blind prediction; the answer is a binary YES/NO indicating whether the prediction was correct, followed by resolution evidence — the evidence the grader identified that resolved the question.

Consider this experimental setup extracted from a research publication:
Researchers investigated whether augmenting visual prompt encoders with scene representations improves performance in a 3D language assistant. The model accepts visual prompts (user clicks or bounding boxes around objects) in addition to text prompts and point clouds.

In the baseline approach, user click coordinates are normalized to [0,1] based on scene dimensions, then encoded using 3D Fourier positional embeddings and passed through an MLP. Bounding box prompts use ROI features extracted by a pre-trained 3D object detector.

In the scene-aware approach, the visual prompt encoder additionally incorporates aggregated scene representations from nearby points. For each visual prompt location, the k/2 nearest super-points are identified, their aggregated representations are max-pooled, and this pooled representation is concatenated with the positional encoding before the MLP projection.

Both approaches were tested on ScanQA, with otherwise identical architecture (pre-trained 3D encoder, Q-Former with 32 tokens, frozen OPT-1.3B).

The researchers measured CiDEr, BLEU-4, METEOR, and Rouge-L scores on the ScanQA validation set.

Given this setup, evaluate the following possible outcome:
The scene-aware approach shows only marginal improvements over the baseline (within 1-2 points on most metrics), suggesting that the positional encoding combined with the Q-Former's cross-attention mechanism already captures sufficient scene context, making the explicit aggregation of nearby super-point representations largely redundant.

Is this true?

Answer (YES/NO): YES